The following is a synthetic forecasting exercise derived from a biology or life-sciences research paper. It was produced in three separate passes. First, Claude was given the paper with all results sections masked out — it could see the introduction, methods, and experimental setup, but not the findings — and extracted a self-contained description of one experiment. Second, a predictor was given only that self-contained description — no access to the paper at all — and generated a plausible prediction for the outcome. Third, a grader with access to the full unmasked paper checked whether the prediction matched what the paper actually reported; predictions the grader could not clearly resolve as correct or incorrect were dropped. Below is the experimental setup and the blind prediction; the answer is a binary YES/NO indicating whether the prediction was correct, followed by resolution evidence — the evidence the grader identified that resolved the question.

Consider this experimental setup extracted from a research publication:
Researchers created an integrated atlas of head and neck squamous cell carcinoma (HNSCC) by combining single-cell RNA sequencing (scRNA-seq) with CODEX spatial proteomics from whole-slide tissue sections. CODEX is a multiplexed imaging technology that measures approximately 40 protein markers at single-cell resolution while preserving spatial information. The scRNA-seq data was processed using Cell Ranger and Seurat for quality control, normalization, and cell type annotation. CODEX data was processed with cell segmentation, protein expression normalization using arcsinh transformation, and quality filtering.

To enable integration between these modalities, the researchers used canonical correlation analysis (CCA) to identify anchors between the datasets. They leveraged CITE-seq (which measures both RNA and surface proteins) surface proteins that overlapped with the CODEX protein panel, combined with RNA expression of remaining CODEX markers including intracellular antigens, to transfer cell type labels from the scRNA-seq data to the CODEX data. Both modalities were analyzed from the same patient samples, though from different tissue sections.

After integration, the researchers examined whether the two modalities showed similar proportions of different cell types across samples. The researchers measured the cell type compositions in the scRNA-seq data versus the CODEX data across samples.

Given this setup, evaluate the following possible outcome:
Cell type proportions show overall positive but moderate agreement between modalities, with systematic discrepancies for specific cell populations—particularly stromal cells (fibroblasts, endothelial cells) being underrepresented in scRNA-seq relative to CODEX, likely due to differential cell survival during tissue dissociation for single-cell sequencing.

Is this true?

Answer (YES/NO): NO